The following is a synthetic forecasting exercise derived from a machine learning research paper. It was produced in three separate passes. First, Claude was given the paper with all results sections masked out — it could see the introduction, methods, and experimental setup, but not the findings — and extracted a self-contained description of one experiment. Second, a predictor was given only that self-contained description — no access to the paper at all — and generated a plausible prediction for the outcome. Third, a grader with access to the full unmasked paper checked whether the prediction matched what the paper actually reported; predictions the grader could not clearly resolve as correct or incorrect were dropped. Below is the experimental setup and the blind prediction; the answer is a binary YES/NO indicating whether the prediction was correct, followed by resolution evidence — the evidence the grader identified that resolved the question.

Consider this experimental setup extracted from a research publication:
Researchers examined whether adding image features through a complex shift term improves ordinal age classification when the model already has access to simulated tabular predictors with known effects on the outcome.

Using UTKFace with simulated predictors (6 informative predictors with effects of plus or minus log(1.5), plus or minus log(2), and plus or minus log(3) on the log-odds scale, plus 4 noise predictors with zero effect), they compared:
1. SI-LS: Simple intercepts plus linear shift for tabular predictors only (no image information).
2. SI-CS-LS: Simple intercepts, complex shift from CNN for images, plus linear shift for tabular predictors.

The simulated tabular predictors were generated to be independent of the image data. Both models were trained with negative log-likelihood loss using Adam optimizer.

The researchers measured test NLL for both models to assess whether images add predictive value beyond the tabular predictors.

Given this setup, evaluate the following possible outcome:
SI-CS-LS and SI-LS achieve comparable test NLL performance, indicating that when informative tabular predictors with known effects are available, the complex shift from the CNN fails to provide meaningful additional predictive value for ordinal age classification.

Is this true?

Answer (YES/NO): NO